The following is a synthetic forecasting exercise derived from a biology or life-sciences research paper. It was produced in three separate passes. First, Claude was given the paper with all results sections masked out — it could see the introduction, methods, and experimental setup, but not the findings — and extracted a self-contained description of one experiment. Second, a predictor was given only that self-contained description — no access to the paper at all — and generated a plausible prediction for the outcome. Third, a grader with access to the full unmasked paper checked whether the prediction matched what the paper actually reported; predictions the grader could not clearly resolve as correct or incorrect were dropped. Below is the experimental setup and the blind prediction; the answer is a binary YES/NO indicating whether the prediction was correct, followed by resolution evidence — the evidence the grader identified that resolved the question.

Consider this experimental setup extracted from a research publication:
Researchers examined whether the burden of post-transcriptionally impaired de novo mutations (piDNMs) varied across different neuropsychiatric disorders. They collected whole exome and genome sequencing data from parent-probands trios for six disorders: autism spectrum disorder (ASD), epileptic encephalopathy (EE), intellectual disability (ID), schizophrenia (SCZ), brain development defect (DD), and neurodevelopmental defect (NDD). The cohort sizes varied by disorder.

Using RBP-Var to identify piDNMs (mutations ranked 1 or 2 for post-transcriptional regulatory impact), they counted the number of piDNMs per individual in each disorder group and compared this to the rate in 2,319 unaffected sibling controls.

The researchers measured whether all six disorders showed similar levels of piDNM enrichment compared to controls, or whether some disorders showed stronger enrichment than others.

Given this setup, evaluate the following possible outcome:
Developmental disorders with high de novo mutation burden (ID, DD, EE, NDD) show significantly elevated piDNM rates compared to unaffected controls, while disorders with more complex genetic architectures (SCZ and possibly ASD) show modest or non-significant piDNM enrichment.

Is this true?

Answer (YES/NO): NO